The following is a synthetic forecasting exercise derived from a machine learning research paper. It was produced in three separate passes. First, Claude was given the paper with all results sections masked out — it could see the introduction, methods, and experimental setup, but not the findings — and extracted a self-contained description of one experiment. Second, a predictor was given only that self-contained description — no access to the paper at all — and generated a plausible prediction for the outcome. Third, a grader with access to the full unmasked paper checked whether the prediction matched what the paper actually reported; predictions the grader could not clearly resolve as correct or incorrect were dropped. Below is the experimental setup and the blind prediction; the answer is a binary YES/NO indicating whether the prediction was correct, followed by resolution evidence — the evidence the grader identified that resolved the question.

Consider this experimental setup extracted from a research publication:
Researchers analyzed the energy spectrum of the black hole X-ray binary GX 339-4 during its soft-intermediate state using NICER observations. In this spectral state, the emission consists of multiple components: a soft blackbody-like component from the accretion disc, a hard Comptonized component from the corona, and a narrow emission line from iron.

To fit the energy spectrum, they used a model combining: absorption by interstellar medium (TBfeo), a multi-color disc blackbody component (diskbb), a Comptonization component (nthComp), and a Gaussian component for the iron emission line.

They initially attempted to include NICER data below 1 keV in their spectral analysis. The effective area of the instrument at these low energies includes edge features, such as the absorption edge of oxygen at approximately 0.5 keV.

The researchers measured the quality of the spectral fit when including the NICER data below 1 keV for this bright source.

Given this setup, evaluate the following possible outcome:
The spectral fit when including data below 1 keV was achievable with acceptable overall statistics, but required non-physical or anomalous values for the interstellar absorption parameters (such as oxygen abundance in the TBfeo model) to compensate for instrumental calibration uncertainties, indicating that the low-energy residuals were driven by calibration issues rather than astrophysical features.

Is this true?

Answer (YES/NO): NO